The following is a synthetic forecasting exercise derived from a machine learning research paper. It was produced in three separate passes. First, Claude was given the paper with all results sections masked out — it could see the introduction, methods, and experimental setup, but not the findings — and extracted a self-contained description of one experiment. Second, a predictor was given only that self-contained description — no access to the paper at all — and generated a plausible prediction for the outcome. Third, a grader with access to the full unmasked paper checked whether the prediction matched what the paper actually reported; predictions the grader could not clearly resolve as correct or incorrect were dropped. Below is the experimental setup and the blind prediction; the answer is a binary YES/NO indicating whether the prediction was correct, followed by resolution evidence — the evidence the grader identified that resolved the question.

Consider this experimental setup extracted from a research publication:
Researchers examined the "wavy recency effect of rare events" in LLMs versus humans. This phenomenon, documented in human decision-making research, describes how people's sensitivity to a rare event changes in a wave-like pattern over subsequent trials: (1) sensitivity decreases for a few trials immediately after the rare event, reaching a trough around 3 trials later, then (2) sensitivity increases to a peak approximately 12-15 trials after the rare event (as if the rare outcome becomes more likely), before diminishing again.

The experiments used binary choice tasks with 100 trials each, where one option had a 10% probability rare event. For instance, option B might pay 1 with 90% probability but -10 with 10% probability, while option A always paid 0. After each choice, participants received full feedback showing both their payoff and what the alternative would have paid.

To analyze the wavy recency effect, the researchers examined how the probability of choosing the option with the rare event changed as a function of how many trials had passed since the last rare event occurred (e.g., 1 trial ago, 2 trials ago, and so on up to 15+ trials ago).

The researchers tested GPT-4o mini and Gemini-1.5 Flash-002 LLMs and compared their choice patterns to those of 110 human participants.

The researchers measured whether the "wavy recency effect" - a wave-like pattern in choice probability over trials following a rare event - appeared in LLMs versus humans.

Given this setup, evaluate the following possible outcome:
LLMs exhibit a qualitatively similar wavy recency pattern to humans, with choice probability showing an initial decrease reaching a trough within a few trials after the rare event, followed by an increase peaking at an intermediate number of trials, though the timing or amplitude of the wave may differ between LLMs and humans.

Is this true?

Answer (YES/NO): NO